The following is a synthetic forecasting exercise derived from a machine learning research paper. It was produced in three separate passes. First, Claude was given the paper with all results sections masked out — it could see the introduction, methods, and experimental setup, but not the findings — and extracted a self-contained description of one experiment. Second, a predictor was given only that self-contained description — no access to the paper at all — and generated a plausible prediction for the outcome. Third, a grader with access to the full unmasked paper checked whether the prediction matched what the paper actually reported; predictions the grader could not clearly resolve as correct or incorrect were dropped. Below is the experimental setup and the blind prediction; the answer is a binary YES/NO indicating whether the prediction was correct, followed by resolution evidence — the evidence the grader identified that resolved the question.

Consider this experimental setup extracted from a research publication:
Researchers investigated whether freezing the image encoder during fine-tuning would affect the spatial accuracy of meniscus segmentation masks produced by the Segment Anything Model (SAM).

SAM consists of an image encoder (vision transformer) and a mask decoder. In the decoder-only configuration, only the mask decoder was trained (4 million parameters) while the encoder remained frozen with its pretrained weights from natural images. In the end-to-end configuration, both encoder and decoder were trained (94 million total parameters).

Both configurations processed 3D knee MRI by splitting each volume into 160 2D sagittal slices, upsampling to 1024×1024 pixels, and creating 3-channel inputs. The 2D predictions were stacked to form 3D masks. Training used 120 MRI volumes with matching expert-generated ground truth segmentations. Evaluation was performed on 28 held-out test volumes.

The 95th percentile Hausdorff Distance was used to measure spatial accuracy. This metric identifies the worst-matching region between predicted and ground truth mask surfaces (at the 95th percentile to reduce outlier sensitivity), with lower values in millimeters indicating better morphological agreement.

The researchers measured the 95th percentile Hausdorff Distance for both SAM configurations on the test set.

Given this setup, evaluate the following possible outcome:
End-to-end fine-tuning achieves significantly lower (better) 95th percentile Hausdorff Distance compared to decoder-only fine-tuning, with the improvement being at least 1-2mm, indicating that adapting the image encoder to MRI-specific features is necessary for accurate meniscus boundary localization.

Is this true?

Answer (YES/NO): NO